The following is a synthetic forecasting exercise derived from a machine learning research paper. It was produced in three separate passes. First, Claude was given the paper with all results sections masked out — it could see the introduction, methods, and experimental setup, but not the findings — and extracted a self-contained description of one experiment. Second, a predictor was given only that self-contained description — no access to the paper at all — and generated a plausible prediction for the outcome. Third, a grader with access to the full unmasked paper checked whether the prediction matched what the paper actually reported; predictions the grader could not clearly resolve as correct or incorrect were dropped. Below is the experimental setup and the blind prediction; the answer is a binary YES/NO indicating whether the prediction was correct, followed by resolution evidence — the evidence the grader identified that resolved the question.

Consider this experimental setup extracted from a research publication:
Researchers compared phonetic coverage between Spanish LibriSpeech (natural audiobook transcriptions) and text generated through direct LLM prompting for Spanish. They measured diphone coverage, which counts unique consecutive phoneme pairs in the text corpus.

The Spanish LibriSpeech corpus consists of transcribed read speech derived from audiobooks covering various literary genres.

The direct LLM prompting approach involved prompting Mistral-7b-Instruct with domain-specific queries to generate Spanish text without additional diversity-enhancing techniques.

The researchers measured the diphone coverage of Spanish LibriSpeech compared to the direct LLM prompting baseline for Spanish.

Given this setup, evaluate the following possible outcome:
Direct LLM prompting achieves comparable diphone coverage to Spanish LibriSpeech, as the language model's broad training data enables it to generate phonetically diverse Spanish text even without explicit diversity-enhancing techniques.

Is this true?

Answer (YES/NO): NO